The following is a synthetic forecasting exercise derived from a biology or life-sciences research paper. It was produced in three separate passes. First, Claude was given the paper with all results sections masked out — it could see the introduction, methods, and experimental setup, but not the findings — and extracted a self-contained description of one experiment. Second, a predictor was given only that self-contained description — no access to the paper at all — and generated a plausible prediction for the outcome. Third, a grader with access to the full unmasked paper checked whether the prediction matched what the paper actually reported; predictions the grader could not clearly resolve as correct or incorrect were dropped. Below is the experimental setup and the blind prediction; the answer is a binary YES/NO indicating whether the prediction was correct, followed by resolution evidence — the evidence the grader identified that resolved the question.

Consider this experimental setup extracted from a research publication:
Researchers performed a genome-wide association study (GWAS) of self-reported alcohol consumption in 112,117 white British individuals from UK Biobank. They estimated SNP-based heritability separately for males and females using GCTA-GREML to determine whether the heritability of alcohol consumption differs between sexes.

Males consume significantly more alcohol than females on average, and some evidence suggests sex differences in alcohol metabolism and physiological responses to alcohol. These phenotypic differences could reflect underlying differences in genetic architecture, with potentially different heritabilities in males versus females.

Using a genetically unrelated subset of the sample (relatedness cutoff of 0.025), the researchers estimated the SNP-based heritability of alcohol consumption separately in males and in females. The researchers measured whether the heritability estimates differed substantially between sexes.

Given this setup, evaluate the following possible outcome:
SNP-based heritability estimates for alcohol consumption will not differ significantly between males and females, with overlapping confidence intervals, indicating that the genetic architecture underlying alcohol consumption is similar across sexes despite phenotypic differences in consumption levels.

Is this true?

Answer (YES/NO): NO